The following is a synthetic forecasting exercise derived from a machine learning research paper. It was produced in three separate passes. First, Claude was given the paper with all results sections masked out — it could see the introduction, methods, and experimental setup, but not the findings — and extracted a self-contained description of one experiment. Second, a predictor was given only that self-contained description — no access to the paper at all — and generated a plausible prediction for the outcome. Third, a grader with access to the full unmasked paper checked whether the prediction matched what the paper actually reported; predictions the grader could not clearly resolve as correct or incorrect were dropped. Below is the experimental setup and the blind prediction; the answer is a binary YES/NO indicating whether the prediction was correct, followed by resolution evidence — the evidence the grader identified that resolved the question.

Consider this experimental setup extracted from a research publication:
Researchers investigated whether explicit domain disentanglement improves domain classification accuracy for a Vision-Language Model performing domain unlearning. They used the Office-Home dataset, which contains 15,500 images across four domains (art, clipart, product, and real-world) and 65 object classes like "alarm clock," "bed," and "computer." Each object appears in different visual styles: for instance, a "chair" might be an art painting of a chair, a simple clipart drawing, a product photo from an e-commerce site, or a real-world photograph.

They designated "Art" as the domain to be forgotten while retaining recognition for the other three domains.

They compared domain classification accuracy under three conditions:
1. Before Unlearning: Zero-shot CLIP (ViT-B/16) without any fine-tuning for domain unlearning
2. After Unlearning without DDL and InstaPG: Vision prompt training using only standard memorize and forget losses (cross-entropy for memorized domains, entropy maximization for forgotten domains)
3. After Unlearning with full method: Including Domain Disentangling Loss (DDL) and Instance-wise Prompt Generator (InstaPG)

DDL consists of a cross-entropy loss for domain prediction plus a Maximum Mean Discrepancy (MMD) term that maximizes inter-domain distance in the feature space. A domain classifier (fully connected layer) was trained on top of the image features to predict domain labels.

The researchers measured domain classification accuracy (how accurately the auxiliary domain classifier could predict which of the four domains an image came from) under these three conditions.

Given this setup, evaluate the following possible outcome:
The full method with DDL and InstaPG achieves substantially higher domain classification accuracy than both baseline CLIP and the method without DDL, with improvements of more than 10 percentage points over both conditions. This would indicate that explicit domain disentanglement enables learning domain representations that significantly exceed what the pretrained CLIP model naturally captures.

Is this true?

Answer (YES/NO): YES